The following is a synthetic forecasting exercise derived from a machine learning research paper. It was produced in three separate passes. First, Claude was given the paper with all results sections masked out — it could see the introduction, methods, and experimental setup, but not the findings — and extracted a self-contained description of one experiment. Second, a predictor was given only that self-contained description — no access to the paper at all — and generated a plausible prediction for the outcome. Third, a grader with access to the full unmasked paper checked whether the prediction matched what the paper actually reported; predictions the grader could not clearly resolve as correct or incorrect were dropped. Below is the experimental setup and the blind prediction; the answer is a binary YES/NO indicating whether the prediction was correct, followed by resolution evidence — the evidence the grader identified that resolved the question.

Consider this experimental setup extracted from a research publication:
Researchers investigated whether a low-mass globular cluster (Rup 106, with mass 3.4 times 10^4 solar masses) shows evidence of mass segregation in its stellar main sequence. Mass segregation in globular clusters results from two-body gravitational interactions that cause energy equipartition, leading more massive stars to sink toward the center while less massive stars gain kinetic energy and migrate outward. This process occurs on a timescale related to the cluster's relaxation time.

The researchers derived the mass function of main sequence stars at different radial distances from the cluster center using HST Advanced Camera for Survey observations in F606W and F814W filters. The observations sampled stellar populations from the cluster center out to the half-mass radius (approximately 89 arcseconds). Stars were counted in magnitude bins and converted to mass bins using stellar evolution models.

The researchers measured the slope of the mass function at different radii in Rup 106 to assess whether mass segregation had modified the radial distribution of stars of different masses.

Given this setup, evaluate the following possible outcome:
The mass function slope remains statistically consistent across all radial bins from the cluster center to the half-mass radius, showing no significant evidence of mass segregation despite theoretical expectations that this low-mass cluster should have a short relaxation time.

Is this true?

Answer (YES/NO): NO